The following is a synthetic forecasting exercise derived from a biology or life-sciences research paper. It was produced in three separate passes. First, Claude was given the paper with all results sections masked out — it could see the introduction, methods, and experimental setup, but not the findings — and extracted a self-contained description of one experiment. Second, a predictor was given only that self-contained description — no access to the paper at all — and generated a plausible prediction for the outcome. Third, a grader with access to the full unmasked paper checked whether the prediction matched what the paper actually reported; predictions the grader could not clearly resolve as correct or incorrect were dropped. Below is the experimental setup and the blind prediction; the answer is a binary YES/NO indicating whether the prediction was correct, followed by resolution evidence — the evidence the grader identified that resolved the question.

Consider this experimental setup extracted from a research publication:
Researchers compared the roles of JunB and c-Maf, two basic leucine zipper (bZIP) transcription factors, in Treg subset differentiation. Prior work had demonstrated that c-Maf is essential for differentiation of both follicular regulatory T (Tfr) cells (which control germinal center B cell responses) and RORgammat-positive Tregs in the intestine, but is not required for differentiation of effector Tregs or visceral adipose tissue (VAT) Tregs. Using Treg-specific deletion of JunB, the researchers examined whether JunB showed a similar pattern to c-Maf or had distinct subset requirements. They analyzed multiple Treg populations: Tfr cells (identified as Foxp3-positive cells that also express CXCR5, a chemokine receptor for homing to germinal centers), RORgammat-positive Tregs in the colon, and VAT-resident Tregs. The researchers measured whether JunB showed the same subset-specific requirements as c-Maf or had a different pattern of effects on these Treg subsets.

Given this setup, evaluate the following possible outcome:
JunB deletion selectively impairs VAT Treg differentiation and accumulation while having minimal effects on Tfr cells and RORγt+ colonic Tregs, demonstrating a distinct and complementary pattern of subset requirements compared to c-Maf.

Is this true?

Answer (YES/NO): NO